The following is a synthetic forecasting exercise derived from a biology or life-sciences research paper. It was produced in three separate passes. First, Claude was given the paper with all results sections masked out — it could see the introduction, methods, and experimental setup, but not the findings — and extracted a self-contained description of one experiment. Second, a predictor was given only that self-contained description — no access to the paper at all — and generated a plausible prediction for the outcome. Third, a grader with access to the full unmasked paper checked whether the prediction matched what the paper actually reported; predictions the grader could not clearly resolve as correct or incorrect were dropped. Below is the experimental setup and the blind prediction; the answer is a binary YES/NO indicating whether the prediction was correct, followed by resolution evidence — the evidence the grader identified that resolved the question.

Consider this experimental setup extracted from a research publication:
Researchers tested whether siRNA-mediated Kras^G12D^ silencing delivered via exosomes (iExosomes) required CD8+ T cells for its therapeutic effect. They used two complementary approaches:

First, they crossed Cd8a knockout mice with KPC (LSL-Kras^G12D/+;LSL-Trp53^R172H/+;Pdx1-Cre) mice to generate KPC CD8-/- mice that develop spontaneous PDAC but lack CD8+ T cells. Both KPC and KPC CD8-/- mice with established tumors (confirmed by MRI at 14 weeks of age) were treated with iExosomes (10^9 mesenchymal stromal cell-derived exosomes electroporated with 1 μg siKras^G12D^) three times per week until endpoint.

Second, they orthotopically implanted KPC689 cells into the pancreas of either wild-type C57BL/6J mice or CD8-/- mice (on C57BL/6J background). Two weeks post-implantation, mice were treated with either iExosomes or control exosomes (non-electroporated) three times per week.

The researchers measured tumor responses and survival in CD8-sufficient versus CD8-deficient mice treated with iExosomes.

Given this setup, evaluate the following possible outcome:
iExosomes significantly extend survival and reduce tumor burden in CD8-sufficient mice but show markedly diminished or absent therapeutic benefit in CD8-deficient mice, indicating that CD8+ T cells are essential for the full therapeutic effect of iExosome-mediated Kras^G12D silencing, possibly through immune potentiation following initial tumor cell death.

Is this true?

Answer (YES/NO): YES